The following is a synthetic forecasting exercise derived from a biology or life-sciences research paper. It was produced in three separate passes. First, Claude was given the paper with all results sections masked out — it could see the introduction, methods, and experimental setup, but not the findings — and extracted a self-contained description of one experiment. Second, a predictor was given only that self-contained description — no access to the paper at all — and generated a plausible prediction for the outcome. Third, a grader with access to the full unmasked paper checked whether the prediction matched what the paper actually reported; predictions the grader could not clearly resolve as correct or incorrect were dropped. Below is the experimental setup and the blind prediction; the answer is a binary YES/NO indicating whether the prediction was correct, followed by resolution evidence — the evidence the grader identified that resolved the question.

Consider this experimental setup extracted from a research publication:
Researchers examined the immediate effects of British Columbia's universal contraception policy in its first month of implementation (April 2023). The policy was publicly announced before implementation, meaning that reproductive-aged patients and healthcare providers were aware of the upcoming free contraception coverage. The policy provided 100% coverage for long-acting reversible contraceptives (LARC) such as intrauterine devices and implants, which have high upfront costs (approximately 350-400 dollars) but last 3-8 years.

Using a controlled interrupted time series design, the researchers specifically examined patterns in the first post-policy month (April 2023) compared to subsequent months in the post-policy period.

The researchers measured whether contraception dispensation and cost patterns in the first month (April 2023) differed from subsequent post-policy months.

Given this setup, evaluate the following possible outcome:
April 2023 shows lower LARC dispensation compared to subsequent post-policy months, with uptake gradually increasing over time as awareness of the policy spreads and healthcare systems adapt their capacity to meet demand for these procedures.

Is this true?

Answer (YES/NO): NO